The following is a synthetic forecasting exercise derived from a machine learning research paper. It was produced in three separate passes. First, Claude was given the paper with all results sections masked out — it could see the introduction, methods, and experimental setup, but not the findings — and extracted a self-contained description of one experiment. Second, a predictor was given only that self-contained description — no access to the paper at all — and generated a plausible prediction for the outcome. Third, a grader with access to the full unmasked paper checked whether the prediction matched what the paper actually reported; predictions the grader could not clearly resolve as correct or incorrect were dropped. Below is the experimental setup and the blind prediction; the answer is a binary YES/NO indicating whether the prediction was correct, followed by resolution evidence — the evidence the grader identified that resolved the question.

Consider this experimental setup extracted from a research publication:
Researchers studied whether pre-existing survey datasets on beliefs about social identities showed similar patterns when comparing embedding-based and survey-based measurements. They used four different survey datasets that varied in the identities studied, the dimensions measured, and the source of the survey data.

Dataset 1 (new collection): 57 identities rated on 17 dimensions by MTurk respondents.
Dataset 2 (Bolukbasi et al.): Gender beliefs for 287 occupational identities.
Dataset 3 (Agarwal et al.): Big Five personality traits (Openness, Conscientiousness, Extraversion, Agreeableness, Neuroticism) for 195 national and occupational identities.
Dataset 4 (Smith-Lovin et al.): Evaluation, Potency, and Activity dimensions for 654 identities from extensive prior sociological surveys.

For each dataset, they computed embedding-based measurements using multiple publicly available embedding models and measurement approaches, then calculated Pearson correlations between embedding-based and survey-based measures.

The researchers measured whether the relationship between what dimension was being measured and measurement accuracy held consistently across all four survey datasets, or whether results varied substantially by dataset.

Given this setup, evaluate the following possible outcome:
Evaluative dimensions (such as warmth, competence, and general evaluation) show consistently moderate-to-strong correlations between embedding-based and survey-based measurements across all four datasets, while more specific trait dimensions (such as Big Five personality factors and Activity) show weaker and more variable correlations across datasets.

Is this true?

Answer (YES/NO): NO